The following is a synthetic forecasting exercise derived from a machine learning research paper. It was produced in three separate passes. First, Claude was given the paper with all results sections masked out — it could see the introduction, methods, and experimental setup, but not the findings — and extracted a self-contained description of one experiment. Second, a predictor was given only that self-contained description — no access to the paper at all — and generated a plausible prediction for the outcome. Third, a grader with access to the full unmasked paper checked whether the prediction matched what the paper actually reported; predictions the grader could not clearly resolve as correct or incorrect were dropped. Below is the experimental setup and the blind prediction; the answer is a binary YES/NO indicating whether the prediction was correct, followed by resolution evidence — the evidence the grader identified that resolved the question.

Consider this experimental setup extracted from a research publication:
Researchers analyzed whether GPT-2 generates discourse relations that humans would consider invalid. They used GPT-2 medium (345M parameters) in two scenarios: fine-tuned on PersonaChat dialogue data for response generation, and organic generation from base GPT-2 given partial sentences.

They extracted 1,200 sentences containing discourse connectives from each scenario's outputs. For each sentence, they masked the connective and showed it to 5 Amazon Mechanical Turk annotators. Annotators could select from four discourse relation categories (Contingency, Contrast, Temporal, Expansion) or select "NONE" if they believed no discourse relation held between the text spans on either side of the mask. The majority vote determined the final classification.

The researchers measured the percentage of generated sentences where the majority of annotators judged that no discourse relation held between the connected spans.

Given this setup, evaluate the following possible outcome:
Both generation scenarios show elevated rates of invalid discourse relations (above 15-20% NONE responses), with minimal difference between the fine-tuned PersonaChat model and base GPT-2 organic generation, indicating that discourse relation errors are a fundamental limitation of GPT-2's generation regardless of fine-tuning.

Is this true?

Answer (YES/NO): NO